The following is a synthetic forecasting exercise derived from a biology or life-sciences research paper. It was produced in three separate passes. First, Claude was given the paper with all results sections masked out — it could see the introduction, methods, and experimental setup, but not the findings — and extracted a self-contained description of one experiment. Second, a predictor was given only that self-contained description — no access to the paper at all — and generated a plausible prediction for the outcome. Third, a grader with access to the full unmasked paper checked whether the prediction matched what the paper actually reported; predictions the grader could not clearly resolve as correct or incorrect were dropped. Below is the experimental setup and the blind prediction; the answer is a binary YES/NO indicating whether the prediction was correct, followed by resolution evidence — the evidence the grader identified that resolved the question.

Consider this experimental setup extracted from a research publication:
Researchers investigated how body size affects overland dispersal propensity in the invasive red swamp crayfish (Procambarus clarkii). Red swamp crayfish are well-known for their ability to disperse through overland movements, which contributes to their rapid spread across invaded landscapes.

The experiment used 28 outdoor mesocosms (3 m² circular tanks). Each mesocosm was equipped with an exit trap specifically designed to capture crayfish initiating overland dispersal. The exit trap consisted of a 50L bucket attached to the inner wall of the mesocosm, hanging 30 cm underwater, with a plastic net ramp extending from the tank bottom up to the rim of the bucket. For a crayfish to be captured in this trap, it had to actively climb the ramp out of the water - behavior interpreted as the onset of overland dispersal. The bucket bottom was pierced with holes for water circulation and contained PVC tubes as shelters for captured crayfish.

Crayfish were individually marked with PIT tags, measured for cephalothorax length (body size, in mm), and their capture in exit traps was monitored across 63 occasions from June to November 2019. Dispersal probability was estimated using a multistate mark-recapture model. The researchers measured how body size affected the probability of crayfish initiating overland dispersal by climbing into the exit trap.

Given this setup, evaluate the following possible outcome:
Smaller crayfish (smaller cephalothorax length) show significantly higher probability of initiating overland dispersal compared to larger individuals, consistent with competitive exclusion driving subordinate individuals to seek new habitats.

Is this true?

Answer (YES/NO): NO